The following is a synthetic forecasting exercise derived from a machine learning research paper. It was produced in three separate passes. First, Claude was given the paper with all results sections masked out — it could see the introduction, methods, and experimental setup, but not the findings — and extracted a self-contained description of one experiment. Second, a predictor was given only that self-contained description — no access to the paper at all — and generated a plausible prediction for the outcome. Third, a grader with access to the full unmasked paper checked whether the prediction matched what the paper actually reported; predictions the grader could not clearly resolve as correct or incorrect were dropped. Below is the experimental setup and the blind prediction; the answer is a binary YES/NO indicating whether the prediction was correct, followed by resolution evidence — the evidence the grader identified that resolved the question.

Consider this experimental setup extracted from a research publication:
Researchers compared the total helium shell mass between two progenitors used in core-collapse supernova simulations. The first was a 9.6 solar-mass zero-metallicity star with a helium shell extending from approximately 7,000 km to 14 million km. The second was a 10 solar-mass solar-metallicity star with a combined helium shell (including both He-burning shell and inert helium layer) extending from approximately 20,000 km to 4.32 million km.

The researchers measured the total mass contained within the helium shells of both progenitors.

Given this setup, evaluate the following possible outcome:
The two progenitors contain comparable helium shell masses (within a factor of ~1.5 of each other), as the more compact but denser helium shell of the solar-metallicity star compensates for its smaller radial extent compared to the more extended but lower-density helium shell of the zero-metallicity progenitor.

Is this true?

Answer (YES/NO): NO